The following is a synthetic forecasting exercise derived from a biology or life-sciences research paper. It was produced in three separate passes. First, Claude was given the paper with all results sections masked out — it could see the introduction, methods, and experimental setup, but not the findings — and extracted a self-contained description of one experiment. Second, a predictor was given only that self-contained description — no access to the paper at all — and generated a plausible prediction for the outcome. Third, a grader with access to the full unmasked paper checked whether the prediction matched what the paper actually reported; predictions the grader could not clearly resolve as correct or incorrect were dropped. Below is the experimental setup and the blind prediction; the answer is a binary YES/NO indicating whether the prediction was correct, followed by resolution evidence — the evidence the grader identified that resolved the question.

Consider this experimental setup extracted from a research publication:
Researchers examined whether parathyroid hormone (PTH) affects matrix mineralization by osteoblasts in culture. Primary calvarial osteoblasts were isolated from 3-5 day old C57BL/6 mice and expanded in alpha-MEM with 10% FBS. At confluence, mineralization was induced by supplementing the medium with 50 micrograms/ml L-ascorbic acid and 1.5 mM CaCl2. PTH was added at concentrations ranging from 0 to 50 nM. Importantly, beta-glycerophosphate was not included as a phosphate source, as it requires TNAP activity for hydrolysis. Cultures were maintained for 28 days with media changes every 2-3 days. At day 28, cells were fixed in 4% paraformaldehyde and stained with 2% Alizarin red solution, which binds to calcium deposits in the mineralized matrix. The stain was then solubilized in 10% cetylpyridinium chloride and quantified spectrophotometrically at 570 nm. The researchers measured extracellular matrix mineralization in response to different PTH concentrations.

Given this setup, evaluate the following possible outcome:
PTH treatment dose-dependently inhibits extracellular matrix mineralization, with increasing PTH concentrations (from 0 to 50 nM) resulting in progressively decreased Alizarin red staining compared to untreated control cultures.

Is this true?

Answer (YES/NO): YES